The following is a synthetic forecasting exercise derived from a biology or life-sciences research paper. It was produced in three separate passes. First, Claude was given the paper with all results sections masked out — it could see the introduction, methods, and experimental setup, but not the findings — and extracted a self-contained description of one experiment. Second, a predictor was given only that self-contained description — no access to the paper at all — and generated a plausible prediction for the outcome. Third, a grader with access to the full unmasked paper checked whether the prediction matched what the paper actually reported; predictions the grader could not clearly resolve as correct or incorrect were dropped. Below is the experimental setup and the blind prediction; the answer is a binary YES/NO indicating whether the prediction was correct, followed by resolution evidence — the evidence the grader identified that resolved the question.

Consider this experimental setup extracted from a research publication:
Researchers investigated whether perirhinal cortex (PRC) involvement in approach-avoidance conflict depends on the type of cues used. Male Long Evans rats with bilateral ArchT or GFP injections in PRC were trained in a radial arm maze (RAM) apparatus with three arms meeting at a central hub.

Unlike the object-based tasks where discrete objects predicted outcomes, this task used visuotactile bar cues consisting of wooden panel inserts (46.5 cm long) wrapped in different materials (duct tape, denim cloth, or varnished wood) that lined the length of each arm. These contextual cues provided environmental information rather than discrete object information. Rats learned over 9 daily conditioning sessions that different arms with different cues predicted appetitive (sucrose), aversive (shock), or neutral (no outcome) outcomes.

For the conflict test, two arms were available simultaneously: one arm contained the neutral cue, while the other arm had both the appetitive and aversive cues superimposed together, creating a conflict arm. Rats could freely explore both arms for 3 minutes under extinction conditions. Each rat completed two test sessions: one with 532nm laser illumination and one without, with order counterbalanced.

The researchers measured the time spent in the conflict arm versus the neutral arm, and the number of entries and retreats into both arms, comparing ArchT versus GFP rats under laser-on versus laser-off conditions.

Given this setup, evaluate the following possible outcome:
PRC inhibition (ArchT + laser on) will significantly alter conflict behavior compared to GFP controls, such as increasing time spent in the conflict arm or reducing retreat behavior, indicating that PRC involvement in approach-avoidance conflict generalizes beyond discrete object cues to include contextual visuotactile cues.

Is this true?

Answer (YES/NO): NO